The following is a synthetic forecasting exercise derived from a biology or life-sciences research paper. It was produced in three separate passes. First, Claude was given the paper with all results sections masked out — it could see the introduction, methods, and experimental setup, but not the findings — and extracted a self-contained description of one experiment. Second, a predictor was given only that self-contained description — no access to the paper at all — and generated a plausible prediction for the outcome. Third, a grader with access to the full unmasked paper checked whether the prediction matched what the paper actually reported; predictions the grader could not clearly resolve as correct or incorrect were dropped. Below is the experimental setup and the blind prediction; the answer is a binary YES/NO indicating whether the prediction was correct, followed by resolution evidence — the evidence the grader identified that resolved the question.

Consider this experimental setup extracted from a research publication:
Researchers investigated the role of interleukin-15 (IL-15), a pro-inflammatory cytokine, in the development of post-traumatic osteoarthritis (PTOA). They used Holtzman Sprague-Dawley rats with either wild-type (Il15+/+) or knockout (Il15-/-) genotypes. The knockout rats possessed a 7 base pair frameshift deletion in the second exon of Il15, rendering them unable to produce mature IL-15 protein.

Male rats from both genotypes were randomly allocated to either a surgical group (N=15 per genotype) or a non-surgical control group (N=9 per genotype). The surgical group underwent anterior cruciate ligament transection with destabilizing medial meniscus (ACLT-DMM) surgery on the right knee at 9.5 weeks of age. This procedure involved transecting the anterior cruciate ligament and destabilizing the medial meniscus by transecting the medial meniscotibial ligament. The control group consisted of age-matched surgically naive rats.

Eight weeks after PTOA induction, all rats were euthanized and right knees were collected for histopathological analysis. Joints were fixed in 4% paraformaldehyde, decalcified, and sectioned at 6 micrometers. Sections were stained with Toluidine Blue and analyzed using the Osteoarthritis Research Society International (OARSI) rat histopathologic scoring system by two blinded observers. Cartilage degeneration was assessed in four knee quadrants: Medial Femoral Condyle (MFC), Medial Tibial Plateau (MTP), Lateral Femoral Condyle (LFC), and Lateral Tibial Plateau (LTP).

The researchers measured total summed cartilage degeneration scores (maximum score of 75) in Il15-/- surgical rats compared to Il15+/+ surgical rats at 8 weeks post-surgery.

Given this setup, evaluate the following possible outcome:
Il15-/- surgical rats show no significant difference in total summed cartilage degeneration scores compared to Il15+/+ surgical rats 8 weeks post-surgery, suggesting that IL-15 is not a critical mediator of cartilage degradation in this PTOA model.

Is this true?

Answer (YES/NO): YES